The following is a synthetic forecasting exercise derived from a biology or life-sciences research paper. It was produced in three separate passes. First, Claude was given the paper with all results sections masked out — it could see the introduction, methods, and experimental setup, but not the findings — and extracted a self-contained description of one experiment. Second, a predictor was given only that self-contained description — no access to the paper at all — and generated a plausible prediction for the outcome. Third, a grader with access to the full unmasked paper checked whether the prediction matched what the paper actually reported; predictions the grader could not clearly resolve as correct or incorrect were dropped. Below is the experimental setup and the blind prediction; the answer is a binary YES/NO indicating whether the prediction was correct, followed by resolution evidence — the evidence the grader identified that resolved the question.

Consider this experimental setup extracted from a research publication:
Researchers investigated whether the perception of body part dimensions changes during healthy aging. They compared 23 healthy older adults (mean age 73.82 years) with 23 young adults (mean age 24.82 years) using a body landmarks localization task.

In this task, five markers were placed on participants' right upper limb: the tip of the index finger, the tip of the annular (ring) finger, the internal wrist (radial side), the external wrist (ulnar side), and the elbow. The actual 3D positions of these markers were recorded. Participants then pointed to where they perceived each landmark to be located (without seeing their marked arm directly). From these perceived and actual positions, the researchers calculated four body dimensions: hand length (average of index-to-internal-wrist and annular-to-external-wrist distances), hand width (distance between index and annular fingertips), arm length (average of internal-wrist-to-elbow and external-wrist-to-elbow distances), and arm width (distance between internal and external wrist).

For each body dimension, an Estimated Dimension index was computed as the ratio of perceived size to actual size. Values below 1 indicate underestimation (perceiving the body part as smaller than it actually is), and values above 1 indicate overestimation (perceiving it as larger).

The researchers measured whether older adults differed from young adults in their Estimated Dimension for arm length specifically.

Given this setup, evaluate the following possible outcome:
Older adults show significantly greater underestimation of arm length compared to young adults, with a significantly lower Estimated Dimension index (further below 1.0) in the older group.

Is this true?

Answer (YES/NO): YES